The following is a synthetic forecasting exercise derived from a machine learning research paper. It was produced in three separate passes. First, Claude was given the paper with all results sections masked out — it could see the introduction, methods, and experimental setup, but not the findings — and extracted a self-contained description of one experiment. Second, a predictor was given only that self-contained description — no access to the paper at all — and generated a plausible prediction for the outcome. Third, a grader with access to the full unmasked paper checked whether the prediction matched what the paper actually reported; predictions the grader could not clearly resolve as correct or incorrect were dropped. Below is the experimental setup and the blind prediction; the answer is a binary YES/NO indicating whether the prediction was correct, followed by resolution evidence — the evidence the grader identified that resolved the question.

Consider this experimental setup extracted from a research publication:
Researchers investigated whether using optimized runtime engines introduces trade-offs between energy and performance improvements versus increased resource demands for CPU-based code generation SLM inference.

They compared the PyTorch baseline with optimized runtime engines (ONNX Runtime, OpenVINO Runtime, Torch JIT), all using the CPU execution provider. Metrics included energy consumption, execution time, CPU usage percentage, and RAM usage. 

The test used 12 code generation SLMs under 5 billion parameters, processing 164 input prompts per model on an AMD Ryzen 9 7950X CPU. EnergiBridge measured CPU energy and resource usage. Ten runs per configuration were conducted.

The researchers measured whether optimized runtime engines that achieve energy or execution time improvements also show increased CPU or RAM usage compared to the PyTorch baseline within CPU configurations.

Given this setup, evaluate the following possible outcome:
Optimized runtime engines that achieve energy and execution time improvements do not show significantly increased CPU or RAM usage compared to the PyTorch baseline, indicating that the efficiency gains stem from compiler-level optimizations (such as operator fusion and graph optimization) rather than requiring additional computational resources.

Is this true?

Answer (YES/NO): NO